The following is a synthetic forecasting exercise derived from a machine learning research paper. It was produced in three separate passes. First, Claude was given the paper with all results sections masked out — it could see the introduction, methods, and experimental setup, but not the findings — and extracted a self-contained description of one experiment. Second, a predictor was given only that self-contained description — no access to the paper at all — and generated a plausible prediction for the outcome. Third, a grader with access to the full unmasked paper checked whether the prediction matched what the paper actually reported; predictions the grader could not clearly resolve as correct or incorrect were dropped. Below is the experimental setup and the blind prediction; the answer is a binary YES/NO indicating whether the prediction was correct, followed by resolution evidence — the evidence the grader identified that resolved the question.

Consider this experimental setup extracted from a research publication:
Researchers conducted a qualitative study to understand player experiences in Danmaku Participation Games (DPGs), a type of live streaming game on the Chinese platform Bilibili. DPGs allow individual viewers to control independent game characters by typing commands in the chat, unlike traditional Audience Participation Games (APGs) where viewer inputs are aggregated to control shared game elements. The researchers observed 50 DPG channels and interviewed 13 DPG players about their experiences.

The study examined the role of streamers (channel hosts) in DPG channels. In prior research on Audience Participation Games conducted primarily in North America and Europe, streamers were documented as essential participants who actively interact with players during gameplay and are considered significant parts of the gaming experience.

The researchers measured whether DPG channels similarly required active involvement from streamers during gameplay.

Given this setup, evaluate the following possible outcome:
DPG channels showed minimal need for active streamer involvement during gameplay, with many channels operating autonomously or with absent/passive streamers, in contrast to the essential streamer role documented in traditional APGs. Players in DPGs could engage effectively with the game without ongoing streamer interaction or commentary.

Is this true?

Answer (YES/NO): YES